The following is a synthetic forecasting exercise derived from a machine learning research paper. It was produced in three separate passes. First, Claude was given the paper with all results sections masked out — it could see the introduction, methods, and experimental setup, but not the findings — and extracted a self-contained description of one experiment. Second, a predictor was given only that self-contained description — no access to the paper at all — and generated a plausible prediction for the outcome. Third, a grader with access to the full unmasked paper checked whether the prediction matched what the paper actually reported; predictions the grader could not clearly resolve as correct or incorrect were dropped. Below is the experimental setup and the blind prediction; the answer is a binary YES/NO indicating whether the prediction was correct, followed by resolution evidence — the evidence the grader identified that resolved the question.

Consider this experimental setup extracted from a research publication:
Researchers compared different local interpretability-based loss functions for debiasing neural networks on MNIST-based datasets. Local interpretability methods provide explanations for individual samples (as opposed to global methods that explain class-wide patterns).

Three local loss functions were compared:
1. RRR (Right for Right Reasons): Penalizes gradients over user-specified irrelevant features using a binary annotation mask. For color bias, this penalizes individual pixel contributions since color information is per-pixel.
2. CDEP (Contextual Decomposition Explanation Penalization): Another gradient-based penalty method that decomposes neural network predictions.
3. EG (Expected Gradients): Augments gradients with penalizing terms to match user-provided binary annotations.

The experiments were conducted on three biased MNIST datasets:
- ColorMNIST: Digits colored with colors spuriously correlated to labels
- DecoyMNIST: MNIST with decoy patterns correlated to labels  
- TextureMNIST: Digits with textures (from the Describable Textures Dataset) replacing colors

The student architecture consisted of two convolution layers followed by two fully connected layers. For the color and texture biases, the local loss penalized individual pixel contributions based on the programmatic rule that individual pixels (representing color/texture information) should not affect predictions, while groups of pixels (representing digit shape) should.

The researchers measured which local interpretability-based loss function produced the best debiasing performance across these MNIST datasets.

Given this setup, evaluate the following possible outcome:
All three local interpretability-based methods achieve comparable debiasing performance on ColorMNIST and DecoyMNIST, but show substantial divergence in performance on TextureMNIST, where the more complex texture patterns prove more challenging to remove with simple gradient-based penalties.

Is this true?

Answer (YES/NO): NO